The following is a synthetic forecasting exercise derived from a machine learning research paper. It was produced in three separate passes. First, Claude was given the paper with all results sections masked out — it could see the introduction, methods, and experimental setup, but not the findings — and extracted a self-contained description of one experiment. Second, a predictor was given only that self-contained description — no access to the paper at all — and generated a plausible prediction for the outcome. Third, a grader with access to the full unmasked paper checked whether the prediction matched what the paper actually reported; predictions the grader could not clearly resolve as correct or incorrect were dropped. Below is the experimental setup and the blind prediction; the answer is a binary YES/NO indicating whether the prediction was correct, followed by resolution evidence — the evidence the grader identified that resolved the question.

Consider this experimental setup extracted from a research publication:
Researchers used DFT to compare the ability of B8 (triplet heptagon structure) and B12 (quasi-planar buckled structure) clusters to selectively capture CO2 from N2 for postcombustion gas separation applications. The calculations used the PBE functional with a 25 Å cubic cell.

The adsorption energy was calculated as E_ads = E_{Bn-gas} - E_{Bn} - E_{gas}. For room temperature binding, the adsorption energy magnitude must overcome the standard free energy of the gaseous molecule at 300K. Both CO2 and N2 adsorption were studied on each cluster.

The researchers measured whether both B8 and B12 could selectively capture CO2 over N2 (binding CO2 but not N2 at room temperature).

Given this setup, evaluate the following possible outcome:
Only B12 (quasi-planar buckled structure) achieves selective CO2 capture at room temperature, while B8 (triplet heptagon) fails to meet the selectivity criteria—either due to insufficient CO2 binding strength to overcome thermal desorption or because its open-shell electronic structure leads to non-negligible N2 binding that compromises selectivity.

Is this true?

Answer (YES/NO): YES